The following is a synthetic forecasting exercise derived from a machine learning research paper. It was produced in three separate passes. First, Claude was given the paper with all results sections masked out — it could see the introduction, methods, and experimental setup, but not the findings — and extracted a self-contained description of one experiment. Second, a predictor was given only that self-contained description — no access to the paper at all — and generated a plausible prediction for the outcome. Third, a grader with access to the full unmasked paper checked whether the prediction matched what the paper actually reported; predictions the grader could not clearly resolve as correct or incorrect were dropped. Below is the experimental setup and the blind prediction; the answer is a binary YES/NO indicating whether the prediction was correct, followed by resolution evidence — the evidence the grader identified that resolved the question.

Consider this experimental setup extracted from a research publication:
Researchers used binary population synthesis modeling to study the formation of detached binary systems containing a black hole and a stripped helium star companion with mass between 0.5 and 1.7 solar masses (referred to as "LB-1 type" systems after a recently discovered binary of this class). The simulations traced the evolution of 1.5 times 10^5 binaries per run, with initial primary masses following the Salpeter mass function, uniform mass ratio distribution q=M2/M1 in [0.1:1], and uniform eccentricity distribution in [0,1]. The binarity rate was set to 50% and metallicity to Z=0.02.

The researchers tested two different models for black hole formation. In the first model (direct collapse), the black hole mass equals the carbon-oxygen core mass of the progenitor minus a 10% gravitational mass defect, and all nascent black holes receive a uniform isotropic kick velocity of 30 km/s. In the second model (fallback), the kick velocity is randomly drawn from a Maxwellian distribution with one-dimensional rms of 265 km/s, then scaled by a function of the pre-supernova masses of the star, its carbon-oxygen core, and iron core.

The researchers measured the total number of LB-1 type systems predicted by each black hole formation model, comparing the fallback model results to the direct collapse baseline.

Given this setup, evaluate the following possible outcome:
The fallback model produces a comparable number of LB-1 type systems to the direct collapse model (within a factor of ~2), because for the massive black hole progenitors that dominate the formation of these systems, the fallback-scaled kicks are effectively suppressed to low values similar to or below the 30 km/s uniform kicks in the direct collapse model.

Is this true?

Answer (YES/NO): YES